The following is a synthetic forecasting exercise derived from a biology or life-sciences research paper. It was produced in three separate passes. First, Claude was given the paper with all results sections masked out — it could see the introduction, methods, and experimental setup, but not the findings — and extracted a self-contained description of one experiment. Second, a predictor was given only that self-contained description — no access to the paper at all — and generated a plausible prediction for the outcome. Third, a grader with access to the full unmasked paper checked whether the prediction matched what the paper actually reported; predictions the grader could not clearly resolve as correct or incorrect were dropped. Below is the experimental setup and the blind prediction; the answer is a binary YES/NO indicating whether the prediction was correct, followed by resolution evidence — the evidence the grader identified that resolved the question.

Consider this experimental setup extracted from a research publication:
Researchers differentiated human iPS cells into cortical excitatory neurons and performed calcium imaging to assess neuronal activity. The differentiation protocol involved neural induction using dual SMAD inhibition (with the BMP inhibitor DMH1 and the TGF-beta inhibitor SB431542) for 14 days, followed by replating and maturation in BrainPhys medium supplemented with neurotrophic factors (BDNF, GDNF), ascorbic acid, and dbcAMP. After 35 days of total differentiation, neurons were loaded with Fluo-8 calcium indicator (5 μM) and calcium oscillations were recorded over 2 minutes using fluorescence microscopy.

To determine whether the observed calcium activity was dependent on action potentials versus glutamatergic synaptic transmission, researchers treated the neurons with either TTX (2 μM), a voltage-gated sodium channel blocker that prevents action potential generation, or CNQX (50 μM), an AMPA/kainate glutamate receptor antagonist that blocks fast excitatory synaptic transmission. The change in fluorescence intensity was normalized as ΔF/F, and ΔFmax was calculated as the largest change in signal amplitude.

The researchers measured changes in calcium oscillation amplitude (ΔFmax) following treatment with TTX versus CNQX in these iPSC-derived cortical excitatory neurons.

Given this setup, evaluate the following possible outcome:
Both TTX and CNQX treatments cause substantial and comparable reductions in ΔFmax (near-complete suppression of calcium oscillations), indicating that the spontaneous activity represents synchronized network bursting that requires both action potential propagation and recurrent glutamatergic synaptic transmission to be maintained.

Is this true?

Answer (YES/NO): NO